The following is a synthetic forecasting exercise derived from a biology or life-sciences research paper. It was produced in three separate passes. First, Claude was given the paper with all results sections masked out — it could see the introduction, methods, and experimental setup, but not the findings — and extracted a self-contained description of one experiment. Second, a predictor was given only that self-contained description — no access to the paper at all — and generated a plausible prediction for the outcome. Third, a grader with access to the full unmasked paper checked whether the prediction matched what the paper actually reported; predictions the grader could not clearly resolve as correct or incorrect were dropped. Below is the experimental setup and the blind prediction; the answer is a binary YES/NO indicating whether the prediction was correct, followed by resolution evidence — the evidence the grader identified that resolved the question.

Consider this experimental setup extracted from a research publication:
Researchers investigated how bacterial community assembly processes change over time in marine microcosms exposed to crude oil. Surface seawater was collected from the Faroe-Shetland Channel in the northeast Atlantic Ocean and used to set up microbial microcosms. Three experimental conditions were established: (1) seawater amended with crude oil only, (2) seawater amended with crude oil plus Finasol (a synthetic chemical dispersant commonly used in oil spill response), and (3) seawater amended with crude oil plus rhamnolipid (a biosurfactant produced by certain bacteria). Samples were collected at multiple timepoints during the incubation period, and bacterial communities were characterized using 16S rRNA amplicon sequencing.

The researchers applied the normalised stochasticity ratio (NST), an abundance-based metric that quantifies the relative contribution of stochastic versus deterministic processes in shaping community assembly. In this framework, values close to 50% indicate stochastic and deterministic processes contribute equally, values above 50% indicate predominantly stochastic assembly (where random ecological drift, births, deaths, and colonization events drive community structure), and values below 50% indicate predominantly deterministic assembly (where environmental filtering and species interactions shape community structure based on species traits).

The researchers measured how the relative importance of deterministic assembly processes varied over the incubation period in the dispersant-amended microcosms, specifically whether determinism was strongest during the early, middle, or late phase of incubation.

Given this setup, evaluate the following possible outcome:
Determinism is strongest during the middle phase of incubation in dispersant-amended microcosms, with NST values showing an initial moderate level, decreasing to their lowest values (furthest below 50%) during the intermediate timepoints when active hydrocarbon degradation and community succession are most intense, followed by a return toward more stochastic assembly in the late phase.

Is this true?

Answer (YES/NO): YES